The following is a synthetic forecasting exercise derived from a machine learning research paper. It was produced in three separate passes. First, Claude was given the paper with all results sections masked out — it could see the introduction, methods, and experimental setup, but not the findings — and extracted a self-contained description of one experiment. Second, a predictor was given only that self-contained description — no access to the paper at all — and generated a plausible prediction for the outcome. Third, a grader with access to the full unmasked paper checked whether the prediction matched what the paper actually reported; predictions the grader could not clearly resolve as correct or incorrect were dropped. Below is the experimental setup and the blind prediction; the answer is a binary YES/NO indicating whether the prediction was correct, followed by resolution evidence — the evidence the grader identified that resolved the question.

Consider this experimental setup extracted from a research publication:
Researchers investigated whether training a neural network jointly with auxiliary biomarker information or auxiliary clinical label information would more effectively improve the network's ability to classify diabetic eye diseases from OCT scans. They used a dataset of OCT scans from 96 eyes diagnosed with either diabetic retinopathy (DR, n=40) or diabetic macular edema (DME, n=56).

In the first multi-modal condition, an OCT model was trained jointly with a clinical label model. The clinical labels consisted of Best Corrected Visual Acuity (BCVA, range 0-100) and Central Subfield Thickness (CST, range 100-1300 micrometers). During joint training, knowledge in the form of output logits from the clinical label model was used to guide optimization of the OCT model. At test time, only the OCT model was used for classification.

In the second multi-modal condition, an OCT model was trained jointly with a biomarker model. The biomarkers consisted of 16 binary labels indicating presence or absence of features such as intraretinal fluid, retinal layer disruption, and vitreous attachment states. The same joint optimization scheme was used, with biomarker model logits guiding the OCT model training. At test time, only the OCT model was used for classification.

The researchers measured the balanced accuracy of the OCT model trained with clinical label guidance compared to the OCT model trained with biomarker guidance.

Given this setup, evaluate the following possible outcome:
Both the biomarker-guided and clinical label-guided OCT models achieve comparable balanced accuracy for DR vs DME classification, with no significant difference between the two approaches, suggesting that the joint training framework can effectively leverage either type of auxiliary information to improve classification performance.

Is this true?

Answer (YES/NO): NO